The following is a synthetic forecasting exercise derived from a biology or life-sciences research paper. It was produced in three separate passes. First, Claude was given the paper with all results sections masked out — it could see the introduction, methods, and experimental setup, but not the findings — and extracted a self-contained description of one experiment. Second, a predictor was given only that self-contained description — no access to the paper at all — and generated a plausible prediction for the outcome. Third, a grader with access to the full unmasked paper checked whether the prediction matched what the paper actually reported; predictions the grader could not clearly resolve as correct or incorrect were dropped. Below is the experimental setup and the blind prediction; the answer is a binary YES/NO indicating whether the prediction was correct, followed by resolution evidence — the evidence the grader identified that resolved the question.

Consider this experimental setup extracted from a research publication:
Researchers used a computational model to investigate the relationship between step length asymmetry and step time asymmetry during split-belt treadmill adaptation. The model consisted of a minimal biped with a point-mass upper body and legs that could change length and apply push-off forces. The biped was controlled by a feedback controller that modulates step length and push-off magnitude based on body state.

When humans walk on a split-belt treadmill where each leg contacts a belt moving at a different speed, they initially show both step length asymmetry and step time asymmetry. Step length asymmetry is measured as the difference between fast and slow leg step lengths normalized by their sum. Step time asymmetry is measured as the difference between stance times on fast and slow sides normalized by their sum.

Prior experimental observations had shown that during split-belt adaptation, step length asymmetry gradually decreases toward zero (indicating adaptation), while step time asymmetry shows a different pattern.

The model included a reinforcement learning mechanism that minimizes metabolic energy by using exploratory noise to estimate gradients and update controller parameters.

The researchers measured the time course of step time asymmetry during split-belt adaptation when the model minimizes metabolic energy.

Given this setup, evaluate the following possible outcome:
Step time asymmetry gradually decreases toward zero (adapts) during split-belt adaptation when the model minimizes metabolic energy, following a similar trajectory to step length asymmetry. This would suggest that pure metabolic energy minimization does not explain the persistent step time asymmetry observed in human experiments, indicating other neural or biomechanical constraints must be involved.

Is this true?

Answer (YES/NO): NO